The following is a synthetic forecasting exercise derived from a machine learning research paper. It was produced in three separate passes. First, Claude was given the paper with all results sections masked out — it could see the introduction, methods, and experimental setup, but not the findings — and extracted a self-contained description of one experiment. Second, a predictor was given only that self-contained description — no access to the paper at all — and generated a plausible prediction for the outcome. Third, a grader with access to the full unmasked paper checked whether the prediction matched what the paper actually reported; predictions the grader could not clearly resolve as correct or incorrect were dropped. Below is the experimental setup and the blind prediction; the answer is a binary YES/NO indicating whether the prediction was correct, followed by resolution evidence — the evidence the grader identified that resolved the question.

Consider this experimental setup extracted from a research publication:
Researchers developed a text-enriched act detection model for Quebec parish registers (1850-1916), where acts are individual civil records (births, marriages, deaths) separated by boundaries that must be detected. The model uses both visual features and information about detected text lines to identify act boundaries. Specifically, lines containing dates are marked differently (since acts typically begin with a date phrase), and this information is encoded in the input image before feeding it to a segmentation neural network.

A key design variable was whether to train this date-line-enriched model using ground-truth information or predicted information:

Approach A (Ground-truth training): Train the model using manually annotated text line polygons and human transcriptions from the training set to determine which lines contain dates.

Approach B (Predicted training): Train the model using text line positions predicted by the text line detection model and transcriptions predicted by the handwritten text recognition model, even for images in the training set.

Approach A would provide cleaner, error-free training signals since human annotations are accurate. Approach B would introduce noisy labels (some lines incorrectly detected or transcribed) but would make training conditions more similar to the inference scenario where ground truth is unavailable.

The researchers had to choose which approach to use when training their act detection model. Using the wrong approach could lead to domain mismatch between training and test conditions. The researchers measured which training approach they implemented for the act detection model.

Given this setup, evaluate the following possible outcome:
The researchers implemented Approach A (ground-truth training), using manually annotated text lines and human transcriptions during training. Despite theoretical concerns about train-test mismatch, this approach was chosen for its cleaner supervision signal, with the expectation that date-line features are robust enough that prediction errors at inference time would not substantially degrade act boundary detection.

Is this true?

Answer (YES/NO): NO